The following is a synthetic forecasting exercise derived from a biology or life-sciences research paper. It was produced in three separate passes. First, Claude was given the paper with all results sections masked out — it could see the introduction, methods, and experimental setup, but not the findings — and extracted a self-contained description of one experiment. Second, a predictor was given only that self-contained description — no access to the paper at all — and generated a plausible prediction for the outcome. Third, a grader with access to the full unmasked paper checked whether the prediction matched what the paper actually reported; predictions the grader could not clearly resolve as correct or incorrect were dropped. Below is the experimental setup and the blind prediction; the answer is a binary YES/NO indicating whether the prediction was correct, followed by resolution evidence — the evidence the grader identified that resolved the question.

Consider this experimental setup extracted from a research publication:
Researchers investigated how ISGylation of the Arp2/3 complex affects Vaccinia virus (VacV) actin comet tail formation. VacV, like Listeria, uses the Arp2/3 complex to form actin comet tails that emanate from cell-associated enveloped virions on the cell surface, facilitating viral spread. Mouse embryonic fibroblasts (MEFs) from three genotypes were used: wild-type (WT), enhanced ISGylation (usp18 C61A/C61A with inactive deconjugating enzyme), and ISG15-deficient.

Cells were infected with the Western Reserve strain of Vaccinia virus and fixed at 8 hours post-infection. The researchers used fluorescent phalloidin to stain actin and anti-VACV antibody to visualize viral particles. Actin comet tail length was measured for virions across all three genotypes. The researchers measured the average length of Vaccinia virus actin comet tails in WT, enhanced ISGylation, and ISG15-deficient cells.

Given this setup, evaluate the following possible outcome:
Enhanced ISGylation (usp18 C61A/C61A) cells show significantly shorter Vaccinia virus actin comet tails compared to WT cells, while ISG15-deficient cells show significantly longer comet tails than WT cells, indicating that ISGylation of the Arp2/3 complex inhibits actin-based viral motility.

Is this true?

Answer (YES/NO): NO